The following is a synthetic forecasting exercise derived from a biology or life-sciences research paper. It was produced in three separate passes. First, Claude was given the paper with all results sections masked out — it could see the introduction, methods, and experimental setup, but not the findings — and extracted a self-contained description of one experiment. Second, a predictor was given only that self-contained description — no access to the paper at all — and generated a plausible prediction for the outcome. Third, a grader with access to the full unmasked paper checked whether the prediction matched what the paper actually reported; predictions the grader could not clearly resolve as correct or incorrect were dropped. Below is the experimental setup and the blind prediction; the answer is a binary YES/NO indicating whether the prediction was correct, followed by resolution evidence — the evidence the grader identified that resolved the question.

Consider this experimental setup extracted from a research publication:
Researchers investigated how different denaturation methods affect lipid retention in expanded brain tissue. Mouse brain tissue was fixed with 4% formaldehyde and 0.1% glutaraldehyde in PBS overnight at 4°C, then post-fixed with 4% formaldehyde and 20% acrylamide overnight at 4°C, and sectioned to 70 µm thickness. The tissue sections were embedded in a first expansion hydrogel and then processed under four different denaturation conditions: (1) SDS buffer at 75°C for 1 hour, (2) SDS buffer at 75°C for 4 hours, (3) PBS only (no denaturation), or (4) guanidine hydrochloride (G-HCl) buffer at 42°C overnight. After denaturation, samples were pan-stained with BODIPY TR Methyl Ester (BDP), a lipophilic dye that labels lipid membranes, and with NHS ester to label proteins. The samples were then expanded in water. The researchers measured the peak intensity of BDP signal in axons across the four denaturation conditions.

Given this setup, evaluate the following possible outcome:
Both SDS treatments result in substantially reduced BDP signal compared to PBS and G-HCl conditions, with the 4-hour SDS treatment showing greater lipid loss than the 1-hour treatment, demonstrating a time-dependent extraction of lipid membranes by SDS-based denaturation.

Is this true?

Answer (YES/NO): NO